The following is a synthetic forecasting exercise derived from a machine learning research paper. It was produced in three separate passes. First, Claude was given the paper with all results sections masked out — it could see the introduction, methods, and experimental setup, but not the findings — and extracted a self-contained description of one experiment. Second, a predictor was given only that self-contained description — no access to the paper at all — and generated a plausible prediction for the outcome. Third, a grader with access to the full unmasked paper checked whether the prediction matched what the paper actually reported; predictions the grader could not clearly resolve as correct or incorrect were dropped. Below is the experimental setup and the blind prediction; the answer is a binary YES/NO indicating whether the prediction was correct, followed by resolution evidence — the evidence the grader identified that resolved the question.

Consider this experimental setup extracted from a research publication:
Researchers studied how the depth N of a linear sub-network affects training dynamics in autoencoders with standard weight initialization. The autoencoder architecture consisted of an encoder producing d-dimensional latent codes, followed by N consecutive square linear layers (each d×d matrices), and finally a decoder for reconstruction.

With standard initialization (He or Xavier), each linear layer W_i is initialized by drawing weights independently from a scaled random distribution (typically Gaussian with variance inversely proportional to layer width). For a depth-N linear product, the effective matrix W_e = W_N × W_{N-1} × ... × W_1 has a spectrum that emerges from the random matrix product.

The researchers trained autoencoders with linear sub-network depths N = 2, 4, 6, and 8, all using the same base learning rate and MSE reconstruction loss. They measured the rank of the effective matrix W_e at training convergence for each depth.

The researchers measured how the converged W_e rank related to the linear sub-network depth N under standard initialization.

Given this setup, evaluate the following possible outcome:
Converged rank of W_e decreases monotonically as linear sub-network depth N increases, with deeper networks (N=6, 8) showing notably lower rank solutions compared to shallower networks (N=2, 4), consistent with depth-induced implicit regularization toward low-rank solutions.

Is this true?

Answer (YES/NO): NO